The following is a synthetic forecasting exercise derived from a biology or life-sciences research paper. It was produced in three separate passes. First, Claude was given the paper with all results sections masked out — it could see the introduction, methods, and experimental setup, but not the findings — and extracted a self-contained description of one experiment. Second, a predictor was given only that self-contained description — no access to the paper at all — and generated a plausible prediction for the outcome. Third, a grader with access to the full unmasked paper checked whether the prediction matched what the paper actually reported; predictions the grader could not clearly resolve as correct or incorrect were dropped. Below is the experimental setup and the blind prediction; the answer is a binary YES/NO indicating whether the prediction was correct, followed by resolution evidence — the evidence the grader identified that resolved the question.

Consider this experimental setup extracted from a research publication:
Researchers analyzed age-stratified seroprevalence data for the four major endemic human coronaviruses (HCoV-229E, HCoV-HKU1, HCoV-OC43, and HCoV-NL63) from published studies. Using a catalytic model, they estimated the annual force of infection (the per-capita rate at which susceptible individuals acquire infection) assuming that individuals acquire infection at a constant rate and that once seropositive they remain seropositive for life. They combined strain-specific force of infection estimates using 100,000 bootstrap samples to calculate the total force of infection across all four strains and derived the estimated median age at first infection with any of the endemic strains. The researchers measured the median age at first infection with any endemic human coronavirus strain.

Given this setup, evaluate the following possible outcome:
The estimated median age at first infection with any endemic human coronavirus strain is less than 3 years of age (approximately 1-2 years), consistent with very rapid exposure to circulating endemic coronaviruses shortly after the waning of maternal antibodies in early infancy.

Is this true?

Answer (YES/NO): NO